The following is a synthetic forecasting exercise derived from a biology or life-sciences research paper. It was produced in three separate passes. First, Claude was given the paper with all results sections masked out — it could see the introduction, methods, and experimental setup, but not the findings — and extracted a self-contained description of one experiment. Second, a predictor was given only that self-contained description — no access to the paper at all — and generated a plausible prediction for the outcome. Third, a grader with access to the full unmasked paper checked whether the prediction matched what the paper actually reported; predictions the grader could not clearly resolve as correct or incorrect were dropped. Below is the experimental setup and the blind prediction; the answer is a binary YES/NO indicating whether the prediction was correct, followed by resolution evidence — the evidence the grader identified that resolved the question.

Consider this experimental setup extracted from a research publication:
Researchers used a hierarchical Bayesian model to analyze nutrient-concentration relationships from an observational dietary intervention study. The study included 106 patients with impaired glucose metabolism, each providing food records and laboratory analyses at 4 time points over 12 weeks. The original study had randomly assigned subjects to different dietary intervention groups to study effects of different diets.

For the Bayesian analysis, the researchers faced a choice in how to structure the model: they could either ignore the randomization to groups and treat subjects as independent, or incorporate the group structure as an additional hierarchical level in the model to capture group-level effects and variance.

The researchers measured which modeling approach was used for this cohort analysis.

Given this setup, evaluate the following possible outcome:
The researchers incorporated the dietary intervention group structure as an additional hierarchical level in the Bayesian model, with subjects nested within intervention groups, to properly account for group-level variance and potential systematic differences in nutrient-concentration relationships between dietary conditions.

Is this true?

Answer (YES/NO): NO